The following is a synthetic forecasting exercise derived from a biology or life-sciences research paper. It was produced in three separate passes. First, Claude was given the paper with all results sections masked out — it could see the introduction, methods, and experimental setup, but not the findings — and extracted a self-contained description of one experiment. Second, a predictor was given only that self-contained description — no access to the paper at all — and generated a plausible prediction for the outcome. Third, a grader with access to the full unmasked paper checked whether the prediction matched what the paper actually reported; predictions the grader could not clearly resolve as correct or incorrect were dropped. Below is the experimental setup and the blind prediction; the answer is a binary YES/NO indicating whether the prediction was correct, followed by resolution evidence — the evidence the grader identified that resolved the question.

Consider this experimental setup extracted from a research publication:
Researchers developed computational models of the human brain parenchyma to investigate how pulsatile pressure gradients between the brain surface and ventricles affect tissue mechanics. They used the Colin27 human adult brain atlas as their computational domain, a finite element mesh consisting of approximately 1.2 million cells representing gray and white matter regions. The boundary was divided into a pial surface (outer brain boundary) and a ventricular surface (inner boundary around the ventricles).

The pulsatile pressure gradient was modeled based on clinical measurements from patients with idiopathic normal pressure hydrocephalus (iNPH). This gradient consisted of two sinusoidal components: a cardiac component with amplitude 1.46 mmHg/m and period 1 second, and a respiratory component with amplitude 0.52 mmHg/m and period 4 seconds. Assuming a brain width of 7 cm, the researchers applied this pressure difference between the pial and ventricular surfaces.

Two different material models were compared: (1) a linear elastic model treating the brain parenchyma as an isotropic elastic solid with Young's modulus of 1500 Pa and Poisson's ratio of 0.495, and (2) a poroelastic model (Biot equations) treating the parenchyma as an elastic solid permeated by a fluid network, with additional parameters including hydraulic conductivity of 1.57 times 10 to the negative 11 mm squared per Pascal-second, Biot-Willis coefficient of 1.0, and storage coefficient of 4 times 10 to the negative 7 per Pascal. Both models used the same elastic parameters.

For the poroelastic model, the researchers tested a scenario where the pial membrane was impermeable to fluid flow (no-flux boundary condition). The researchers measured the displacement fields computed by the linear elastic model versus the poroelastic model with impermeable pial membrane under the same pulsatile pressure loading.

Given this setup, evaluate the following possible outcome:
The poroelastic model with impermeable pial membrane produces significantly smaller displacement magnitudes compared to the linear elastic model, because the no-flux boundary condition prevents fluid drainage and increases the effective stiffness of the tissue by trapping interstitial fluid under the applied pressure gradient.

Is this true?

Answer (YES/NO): NO